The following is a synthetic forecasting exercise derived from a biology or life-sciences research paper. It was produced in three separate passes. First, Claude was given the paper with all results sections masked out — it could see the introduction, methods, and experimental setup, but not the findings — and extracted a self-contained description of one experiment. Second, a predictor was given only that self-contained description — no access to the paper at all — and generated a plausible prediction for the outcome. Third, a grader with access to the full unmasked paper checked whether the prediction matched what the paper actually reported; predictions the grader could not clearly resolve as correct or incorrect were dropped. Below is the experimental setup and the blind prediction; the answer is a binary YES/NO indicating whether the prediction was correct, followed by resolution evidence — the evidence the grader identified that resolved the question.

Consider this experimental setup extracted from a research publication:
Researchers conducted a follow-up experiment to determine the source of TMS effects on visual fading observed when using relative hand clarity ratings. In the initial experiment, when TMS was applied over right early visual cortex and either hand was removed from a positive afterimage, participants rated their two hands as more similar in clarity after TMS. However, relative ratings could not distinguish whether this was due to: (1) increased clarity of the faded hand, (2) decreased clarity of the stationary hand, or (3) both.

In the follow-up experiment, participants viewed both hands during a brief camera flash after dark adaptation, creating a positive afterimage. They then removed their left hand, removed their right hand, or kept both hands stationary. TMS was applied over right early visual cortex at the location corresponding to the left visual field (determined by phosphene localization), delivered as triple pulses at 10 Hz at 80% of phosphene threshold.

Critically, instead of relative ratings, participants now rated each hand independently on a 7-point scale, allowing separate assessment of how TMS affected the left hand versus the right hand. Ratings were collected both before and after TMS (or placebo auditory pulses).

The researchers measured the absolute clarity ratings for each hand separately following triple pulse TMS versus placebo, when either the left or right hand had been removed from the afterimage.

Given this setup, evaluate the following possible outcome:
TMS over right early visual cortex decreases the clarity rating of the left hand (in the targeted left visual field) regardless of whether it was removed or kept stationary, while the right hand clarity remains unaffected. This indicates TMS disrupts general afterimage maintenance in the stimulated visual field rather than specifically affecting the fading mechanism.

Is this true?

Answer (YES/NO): NO